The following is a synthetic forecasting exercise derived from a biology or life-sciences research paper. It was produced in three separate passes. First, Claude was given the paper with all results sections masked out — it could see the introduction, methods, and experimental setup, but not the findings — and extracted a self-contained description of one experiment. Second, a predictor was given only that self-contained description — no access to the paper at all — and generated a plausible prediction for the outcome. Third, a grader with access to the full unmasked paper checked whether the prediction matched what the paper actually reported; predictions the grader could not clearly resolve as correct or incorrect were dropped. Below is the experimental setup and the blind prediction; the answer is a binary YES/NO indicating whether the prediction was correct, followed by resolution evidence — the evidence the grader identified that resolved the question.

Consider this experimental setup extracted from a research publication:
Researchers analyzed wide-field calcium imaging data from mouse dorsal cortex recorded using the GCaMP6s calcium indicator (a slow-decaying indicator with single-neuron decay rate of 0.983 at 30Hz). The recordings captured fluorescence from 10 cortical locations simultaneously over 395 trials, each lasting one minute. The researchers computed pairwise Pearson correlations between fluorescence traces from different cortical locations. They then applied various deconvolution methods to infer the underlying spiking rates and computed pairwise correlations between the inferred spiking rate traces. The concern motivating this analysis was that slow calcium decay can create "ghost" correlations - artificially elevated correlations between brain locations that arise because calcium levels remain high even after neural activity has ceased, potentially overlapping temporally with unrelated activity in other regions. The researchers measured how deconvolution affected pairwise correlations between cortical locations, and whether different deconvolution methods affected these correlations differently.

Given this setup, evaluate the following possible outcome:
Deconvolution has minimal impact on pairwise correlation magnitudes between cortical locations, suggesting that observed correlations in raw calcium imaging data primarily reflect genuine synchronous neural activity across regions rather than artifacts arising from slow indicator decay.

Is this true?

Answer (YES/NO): NO